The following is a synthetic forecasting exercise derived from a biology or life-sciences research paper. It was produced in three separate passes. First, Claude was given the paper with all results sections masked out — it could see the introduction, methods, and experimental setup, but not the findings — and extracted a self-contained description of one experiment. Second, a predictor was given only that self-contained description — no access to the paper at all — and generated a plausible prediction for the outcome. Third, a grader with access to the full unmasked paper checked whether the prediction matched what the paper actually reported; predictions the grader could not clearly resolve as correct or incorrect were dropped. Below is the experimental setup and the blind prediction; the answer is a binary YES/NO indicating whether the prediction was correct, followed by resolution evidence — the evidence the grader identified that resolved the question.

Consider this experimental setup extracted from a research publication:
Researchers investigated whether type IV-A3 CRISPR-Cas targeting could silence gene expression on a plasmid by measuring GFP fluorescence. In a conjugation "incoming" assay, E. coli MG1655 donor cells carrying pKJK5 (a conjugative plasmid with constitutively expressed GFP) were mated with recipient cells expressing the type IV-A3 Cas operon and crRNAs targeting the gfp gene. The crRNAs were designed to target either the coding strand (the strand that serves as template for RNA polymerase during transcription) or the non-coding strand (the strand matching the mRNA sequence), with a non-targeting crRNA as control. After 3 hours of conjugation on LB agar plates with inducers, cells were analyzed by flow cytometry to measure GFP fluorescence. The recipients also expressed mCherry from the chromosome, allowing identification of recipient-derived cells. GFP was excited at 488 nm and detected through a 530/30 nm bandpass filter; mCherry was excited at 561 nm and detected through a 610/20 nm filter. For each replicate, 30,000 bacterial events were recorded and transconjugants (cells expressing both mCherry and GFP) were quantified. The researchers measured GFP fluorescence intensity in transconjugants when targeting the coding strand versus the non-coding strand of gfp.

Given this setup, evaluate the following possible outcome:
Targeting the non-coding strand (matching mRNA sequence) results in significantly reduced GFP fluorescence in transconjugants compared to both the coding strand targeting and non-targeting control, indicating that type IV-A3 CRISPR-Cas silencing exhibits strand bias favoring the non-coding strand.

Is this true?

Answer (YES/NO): NO